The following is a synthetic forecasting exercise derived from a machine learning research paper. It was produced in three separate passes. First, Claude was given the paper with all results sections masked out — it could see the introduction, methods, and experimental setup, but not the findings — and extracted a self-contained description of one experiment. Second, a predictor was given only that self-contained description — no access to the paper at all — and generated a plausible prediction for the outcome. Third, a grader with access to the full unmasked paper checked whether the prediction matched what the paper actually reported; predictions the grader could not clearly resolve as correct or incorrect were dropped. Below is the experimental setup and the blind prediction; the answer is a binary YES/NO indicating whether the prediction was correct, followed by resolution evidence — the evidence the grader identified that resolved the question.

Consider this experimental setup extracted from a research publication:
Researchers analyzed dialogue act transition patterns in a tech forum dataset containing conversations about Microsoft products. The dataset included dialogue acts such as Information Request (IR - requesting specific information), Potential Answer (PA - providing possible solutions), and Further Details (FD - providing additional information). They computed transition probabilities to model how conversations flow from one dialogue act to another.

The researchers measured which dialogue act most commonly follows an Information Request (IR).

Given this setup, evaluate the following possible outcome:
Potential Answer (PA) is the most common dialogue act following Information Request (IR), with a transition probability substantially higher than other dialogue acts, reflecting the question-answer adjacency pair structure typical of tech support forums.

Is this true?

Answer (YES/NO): NO